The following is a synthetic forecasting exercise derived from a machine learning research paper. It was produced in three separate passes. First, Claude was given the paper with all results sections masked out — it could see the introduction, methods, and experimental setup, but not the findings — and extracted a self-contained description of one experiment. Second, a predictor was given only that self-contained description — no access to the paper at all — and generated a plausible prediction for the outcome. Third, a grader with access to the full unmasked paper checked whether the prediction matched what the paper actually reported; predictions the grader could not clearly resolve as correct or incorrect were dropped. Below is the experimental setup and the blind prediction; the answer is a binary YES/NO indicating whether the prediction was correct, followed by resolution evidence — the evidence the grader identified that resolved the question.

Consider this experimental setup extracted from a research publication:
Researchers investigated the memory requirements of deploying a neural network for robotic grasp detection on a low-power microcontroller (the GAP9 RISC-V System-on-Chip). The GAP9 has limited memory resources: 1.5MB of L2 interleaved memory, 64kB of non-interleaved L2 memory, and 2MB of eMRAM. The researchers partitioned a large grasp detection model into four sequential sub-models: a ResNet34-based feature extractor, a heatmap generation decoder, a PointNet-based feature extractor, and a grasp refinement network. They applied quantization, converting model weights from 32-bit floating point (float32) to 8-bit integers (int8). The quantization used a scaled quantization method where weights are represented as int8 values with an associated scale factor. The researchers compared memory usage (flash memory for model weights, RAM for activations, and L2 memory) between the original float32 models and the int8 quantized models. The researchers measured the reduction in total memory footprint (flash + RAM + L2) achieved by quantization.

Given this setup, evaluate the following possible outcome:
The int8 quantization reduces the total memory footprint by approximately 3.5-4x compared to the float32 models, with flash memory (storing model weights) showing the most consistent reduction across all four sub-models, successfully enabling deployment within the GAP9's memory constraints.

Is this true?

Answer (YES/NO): NO